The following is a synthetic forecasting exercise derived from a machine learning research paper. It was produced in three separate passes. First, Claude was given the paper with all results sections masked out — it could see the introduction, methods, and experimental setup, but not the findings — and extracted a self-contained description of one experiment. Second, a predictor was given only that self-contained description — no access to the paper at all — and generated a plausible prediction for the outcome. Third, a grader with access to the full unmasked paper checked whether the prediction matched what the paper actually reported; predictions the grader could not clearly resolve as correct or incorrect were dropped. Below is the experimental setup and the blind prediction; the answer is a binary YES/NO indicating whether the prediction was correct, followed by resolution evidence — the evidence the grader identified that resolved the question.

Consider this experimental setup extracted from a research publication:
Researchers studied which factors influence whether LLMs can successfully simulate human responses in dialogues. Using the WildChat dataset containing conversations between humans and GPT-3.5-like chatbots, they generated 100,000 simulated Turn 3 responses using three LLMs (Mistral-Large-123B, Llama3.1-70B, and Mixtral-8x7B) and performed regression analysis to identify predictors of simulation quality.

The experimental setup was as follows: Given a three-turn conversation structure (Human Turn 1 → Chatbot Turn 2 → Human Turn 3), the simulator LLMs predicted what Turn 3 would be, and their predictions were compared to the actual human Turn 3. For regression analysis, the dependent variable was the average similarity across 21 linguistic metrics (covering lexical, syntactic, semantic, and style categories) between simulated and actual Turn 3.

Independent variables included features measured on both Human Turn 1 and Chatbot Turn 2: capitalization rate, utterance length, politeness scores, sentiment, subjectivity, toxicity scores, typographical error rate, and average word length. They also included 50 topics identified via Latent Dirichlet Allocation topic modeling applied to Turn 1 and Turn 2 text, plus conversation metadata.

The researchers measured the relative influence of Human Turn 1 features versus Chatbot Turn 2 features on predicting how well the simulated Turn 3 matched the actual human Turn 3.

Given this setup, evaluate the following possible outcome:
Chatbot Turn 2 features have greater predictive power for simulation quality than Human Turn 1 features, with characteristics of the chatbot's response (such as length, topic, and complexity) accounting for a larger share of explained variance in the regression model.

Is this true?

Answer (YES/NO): NO